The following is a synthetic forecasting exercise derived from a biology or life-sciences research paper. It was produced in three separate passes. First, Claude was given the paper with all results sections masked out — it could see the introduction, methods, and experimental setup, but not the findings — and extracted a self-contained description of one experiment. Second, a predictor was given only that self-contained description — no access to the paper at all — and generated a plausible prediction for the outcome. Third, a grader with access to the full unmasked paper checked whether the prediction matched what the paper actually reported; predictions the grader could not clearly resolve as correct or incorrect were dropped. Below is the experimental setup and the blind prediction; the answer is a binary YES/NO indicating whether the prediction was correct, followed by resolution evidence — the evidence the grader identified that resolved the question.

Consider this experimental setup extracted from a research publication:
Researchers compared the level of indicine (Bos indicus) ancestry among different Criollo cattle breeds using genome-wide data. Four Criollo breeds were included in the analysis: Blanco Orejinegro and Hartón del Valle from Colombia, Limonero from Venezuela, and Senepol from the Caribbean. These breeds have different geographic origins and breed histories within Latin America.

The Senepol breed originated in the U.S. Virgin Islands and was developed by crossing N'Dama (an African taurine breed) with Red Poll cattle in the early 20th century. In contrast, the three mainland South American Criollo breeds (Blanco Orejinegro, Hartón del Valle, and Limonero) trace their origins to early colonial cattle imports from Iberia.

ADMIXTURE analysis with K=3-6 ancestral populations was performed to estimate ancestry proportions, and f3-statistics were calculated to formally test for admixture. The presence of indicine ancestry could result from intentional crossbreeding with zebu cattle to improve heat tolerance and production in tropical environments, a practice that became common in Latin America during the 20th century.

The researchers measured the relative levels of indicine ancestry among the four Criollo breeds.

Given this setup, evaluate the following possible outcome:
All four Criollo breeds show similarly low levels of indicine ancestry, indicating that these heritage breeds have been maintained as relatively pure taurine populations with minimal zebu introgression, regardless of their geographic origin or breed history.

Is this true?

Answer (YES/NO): NO